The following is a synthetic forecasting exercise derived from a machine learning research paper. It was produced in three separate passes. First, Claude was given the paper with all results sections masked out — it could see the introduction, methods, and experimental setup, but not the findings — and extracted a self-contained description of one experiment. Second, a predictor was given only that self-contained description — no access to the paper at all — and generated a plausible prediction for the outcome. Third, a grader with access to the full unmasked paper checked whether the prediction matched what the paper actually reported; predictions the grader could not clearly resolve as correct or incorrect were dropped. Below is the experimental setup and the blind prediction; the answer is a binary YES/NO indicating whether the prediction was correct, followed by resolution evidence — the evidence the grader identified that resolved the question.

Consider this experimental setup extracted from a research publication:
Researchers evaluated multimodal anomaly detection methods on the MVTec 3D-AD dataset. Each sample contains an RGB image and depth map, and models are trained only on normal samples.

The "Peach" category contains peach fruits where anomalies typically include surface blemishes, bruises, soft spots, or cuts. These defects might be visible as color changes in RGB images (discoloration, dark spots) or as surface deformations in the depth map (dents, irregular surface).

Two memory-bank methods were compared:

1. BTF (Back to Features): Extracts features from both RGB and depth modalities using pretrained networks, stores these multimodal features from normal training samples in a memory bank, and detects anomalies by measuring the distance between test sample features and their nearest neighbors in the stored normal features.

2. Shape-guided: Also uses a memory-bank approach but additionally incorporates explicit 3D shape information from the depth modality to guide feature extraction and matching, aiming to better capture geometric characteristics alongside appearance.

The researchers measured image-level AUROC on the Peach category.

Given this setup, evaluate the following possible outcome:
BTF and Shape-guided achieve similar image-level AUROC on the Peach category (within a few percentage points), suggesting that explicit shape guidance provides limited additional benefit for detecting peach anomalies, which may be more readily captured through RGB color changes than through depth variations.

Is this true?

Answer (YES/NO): NO